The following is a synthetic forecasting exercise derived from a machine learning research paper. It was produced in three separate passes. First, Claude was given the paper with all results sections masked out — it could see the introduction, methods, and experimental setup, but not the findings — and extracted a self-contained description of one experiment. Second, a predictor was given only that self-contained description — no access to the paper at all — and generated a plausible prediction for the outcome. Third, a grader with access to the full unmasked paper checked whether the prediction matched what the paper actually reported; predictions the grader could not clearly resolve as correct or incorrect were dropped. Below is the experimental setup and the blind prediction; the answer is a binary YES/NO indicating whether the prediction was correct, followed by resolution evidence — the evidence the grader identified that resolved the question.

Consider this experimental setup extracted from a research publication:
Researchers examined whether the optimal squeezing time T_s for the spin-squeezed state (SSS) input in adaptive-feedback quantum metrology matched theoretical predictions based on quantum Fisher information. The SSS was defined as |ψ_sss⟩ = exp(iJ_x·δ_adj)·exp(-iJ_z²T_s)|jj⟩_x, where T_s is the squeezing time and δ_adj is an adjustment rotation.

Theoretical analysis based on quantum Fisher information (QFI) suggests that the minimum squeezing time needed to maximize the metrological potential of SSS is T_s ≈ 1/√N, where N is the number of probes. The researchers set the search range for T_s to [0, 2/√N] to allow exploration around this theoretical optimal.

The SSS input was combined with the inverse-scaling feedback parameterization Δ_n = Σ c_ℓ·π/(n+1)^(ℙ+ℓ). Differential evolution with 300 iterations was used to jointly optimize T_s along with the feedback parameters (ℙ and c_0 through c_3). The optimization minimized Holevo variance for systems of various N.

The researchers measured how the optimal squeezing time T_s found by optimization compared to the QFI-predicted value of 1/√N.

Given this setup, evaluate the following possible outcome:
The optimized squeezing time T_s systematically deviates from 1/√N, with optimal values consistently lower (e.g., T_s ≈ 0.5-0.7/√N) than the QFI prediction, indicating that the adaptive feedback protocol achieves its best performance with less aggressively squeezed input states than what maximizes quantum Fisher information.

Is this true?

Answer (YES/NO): NO